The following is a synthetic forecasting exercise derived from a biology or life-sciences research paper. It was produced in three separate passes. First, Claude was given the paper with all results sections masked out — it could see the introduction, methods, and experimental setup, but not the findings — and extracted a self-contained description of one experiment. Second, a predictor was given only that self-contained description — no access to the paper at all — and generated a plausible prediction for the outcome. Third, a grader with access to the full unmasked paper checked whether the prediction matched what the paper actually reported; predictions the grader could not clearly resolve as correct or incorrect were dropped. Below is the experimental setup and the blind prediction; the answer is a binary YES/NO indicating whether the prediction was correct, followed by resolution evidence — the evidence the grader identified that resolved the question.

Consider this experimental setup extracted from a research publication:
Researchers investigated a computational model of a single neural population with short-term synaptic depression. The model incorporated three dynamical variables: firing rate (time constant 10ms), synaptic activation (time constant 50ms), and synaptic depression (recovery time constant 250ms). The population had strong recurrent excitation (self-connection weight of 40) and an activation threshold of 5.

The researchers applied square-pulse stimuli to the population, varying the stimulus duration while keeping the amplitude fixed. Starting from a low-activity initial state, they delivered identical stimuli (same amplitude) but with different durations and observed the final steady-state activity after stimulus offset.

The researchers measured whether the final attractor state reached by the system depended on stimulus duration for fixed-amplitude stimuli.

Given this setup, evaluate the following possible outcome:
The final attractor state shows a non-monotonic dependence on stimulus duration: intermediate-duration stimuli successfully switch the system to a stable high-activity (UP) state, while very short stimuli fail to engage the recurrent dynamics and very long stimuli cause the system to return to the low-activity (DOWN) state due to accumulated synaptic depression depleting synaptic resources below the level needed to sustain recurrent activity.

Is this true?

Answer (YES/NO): NO